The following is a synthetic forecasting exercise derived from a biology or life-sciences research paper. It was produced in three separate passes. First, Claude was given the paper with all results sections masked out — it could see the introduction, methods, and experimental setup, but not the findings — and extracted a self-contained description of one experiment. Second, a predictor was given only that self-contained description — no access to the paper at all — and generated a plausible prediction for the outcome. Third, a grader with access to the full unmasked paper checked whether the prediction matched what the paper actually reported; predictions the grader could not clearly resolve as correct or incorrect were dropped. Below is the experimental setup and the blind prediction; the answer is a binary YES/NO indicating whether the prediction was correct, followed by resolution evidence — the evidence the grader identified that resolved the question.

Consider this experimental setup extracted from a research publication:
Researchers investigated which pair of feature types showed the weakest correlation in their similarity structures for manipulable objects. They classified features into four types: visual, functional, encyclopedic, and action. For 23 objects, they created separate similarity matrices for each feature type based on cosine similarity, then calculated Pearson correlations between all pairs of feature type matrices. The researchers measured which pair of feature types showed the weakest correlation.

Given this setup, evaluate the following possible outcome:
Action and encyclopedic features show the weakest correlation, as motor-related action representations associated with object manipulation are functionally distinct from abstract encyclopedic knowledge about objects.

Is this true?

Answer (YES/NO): NO